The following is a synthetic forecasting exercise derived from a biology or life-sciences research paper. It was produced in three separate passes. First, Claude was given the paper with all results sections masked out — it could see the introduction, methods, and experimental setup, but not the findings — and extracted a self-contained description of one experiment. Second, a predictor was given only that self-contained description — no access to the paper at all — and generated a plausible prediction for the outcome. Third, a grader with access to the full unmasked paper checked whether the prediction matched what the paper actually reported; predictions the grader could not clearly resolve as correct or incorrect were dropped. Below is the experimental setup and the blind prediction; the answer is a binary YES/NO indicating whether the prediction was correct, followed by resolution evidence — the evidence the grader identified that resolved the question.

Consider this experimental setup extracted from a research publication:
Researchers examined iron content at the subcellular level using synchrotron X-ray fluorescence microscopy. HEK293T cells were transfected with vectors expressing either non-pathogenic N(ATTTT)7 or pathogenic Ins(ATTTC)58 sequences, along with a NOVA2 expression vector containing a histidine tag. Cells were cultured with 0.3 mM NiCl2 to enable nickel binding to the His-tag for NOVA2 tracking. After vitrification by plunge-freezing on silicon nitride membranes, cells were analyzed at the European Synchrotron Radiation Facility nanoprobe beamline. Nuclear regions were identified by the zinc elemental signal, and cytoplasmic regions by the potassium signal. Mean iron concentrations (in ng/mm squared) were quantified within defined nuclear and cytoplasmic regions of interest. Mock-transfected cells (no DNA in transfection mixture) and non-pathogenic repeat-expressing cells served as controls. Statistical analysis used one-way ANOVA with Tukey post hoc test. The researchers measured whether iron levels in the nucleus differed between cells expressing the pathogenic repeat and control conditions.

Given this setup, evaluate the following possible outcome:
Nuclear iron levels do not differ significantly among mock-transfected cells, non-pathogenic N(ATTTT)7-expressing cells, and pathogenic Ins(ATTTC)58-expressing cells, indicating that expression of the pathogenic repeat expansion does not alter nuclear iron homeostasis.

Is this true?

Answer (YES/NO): NO